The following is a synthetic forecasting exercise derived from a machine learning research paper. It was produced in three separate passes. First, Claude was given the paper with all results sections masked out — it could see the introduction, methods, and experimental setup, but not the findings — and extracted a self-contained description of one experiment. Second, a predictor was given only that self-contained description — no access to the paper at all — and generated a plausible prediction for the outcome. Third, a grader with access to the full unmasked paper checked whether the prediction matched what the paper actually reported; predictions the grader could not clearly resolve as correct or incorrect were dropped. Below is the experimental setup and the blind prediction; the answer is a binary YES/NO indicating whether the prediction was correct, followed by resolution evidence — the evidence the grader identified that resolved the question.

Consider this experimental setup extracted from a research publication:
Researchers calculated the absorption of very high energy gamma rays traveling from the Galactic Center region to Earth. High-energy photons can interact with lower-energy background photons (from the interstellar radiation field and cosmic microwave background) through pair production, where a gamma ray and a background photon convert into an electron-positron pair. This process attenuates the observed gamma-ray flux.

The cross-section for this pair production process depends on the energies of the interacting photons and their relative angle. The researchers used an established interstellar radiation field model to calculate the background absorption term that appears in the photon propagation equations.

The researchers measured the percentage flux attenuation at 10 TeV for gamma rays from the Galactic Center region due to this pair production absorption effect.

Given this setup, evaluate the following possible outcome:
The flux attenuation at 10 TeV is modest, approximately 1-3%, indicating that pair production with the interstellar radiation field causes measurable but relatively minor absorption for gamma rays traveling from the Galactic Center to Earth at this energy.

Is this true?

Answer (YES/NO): YES